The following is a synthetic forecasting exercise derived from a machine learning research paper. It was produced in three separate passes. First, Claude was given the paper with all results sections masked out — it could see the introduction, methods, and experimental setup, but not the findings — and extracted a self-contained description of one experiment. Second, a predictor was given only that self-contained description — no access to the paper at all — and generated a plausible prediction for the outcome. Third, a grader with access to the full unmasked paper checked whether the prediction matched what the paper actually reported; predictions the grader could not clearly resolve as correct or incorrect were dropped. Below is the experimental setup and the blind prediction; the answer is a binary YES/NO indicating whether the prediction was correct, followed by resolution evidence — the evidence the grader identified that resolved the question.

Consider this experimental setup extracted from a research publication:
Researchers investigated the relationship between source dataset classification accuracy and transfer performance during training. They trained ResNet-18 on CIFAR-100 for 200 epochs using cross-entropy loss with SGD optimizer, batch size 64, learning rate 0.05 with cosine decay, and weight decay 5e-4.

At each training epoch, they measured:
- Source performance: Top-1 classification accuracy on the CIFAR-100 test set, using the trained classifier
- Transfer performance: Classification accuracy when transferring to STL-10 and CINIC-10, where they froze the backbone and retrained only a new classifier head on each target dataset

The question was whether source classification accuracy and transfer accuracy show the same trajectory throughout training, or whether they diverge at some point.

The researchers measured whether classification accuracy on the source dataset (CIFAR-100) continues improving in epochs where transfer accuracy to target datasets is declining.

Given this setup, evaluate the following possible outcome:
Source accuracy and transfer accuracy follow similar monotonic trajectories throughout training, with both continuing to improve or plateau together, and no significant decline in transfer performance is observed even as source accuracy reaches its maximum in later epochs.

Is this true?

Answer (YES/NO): NO